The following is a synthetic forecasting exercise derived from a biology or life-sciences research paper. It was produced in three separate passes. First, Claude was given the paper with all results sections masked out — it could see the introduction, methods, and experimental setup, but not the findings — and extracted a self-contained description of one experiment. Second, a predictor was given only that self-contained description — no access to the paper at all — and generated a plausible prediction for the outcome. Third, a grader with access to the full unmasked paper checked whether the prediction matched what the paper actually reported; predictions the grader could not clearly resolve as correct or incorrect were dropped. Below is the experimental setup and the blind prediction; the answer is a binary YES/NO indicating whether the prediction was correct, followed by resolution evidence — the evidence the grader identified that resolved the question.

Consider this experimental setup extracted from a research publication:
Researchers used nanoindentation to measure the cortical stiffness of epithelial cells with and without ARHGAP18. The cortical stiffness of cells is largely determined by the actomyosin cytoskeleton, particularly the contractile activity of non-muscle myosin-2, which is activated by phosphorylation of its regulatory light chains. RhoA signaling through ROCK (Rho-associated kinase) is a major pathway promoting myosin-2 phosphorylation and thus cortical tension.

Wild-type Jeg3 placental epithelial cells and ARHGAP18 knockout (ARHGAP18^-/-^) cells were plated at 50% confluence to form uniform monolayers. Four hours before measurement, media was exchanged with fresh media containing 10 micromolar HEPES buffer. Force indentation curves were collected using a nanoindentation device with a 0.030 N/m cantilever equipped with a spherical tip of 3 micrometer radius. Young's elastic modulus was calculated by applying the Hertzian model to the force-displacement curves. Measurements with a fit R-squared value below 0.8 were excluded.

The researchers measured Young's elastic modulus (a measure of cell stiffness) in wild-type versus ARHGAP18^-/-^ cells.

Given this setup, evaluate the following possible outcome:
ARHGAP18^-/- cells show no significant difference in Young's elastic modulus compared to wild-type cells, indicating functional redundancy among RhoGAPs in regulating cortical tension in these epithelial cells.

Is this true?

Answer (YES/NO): NO